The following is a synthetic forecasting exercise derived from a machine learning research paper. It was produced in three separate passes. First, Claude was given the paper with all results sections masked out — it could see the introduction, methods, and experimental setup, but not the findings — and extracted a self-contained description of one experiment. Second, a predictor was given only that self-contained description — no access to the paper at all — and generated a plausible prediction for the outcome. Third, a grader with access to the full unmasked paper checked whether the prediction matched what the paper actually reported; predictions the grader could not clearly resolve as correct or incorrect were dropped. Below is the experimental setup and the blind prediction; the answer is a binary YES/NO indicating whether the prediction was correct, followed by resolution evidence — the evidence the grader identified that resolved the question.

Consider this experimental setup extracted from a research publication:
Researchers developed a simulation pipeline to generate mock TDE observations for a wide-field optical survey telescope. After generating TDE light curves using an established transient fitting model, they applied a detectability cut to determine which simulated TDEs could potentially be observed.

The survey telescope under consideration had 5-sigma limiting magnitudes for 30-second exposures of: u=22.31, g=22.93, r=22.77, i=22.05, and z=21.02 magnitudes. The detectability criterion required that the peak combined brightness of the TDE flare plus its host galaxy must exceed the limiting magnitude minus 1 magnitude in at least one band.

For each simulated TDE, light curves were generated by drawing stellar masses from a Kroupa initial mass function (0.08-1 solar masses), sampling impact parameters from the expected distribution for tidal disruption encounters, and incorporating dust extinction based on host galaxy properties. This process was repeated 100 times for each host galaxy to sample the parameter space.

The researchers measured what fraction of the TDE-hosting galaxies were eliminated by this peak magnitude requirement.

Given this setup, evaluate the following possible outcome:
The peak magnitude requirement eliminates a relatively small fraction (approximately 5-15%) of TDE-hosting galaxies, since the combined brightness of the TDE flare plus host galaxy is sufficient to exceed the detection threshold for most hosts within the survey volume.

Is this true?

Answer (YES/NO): NO